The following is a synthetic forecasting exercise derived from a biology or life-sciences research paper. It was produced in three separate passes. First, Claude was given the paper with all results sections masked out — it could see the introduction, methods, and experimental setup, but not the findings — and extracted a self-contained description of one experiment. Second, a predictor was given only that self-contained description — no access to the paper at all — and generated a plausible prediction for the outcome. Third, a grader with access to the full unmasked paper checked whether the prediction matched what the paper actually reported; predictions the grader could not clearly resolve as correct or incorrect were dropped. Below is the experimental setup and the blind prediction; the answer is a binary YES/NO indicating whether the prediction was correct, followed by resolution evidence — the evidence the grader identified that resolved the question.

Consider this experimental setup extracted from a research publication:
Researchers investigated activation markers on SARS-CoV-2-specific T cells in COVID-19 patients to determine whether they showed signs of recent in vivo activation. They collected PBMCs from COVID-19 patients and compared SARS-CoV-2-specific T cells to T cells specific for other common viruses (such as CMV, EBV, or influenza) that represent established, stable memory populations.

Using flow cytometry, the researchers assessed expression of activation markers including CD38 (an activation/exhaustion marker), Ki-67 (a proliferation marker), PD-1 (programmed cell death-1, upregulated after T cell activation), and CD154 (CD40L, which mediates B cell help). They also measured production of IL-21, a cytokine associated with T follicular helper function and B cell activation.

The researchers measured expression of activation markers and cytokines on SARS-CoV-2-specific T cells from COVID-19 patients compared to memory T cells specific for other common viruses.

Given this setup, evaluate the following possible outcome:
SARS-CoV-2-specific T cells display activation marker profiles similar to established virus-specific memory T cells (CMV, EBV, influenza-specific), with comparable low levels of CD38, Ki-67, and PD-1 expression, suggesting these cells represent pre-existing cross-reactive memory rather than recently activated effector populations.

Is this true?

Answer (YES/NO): NO